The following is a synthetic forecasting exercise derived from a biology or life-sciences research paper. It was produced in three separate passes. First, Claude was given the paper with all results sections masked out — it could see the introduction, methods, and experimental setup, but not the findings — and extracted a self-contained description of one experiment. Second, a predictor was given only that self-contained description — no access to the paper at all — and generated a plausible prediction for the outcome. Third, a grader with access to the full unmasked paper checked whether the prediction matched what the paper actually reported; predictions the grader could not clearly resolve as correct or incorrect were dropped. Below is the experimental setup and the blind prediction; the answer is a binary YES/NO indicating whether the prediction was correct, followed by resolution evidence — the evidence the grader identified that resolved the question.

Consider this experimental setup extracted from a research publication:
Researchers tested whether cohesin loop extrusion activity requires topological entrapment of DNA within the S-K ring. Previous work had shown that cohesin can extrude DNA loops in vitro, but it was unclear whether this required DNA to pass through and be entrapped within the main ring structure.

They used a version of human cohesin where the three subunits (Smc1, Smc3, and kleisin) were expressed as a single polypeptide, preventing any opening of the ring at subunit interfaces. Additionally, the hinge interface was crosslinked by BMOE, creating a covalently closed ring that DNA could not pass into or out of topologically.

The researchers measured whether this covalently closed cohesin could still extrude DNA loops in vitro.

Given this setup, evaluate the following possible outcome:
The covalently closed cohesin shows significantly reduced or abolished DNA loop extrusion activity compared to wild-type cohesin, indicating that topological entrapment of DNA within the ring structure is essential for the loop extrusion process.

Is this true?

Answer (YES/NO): NO